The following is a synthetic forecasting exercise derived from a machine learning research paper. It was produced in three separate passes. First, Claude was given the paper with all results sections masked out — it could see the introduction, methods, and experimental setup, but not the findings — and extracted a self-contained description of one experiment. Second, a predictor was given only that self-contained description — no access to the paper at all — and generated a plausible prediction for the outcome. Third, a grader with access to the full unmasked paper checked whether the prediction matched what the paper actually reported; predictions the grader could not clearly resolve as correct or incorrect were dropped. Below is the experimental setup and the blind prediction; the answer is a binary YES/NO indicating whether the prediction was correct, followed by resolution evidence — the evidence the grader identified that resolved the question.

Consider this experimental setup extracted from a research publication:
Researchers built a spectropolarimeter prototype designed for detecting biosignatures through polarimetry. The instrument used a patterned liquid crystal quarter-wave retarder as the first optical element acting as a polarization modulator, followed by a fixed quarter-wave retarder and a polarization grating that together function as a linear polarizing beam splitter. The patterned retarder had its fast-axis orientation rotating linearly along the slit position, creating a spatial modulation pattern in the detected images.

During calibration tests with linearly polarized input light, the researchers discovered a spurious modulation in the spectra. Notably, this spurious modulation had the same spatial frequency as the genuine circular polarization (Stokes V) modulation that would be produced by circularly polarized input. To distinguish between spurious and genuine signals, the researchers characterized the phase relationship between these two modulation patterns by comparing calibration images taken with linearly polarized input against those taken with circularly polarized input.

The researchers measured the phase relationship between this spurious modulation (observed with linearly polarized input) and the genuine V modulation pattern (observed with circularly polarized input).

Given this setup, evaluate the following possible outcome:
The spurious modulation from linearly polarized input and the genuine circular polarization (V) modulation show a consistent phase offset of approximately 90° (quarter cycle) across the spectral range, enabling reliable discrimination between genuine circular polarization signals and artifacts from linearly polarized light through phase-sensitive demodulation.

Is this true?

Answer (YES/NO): YES